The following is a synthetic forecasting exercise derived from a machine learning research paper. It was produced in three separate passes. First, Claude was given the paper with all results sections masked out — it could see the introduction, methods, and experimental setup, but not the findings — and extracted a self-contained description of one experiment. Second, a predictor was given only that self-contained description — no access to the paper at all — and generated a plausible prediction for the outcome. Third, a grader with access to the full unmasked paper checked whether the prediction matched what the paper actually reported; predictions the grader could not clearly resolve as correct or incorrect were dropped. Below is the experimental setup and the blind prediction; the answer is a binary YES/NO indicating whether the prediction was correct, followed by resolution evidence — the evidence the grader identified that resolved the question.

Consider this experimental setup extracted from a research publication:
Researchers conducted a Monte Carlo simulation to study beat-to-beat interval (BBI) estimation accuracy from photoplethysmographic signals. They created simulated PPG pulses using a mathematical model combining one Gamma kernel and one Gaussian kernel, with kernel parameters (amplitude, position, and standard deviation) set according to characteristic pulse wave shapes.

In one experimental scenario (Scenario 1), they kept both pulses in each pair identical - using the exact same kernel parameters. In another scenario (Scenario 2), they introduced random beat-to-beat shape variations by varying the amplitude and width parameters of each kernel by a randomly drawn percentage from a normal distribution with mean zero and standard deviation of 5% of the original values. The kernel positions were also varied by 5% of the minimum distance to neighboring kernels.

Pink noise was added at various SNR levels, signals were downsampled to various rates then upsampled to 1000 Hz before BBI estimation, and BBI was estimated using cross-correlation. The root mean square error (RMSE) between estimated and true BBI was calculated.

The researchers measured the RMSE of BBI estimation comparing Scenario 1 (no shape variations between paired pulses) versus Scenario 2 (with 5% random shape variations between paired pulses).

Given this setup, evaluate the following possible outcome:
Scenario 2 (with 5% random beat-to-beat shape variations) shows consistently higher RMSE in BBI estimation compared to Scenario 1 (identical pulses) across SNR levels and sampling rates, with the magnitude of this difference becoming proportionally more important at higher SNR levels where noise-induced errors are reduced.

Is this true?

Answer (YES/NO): YES